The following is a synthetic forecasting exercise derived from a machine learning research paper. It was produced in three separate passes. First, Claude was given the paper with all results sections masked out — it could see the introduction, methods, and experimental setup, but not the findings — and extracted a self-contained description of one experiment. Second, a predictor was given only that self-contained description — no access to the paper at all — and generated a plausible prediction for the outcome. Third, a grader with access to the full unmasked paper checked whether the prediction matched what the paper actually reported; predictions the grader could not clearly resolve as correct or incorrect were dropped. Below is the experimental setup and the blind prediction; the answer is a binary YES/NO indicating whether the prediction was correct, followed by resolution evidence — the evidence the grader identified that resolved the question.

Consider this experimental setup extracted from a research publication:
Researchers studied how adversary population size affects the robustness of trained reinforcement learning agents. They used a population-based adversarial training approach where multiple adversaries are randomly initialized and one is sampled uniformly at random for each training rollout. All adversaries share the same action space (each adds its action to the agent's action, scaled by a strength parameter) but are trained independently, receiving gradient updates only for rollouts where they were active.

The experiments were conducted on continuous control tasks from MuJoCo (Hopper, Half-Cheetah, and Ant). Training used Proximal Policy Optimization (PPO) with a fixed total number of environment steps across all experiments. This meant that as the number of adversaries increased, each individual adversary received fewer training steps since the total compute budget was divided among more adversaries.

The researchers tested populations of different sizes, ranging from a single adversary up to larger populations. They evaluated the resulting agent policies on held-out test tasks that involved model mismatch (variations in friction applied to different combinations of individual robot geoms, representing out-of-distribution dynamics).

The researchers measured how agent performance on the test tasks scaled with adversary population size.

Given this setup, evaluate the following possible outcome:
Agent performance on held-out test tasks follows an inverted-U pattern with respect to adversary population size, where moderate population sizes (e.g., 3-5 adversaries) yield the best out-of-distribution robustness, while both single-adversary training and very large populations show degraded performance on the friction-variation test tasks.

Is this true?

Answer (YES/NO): YES